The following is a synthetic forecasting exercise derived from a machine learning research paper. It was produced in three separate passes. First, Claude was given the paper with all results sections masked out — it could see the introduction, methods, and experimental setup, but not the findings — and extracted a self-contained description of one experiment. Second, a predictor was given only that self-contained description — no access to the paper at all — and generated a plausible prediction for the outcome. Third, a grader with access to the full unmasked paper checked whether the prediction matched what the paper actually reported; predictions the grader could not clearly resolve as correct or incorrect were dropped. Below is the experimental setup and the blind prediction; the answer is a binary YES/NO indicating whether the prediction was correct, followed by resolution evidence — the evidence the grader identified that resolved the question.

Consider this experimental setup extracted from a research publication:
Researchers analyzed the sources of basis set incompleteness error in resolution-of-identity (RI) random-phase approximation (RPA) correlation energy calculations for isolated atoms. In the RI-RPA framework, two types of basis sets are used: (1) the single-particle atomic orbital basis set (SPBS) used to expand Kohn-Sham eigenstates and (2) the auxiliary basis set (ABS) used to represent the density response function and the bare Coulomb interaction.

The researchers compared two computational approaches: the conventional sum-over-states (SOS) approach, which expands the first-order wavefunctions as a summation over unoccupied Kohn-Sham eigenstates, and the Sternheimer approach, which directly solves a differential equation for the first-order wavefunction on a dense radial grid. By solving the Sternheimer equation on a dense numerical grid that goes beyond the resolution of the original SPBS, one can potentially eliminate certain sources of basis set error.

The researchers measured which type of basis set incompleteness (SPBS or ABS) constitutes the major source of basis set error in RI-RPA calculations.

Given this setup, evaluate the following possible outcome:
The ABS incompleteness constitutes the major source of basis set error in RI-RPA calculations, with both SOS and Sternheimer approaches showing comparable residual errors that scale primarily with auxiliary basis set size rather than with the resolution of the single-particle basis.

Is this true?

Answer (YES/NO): NO